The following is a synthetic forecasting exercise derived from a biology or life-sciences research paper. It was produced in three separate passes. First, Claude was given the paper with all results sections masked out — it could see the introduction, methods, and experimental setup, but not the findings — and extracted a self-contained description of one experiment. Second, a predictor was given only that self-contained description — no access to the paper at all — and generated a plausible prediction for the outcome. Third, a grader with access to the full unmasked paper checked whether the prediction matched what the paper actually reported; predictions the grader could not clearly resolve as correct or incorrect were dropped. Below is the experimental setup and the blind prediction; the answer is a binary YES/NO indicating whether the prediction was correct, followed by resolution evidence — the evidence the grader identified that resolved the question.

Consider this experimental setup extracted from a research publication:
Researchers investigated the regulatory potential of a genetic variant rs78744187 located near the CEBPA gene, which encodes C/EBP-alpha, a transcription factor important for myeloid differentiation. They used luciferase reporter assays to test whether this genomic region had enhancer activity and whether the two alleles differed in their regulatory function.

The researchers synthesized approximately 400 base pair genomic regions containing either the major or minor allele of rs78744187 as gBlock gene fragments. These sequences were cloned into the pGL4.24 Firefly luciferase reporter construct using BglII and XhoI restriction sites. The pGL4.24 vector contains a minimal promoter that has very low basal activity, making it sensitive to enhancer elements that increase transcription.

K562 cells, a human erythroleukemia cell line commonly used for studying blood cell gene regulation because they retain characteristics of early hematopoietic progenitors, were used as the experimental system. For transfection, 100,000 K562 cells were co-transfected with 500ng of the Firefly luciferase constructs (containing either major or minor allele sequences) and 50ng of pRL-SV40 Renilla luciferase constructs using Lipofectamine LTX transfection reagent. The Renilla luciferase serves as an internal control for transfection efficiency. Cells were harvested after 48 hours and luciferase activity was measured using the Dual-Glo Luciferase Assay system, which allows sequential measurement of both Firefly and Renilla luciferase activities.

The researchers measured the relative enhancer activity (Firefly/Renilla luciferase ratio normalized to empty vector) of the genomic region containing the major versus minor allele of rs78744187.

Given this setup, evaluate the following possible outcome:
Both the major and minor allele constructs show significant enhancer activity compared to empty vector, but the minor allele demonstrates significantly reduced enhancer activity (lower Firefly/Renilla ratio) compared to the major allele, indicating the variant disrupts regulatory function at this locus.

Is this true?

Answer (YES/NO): YES